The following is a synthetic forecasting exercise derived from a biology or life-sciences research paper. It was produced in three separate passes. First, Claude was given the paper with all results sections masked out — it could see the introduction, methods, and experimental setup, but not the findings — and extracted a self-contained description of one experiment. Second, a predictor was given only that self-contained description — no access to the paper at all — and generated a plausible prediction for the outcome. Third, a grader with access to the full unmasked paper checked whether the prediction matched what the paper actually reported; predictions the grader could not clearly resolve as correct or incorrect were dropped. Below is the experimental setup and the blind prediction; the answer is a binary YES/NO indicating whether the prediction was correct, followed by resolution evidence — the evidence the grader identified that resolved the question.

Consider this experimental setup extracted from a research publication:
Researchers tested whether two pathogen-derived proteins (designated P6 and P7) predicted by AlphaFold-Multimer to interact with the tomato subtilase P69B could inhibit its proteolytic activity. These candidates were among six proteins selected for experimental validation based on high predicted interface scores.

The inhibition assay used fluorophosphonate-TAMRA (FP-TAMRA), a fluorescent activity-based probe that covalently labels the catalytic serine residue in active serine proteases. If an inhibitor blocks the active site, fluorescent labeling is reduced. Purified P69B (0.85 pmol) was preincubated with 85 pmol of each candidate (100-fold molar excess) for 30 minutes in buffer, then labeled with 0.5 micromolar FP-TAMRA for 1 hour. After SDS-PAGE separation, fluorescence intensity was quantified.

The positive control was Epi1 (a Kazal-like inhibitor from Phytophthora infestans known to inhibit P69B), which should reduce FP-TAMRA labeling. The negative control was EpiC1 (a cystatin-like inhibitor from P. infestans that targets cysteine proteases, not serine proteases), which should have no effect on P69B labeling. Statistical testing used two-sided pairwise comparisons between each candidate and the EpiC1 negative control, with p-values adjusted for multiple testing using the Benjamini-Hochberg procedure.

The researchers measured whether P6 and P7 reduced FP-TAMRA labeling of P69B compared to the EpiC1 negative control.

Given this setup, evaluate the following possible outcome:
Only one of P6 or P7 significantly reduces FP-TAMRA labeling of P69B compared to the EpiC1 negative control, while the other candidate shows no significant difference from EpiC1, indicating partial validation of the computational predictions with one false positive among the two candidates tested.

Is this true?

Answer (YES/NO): NO